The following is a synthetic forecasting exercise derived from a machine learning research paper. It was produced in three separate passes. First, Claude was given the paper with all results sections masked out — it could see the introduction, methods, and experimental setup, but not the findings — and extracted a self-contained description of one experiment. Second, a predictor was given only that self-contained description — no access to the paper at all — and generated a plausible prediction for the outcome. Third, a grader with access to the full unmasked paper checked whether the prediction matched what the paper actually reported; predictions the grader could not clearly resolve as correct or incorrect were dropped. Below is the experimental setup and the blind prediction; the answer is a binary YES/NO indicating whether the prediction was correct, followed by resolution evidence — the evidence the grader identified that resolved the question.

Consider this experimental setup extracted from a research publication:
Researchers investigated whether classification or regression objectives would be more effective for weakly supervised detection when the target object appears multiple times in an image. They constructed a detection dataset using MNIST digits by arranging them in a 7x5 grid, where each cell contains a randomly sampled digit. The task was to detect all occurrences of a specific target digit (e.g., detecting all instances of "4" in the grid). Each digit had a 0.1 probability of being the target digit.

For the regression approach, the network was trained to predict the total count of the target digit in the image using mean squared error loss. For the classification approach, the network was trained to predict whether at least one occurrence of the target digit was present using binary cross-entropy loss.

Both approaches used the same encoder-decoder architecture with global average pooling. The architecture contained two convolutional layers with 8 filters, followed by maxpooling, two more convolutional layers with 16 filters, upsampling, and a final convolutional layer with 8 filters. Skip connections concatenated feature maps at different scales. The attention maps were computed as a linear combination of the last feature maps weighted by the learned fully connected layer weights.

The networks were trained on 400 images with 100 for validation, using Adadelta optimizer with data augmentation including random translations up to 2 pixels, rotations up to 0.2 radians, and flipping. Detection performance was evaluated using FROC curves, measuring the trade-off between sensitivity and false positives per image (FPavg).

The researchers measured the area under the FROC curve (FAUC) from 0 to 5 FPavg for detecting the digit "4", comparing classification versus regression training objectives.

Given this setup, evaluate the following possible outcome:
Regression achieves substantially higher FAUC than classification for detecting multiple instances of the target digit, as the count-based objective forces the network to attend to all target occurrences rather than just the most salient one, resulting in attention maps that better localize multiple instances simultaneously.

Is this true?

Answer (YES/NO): YES